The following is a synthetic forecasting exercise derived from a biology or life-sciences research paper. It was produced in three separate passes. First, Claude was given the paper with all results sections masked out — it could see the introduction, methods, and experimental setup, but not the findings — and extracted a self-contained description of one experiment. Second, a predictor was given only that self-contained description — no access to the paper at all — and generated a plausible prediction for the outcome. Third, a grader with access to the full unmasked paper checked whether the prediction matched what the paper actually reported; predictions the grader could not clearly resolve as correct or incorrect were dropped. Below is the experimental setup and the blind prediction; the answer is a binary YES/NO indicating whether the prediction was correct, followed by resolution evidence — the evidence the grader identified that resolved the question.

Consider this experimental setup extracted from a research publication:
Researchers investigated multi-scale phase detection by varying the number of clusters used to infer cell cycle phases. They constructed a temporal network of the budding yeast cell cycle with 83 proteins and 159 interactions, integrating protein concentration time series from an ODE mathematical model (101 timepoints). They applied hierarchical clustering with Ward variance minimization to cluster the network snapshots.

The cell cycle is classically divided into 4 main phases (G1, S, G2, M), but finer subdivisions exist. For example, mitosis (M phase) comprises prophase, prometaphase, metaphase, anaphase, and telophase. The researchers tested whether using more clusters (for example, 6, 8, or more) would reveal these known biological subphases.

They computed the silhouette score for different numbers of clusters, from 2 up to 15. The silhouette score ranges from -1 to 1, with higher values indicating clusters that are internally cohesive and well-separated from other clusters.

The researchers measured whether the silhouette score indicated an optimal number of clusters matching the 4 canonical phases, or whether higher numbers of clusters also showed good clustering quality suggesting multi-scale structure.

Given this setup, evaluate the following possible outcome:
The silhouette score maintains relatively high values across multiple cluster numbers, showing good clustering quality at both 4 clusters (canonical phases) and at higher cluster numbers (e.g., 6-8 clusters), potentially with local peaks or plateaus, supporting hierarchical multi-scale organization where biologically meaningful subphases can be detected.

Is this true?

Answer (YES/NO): YES